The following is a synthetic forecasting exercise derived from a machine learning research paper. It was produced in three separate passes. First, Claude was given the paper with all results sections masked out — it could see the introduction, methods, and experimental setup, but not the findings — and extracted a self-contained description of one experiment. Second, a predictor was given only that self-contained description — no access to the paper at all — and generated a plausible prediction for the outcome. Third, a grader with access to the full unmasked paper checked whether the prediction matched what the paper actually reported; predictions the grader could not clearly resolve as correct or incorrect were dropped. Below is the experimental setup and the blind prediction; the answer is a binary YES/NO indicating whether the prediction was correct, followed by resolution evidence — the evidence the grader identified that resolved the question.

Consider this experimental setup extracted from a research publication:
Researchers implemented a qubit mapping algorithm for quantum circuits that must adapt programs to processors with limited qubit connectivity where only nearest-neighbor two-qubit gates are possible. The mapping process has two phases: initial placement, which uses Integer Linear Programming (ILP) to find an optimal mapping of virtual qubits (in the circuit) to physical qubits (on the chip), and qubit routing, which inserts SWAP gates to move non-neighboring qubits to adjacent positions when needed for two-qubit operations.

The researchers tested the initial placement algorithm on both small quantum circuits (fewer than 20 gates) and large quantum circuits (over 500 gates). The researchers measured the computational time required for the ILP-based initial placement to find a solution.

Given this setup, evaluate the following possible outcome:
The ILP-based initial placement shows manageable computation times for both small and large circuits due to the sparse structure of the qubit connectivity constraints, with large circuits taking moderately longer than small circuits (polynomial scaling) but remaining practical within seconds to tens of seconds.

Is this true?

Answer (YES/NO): NO